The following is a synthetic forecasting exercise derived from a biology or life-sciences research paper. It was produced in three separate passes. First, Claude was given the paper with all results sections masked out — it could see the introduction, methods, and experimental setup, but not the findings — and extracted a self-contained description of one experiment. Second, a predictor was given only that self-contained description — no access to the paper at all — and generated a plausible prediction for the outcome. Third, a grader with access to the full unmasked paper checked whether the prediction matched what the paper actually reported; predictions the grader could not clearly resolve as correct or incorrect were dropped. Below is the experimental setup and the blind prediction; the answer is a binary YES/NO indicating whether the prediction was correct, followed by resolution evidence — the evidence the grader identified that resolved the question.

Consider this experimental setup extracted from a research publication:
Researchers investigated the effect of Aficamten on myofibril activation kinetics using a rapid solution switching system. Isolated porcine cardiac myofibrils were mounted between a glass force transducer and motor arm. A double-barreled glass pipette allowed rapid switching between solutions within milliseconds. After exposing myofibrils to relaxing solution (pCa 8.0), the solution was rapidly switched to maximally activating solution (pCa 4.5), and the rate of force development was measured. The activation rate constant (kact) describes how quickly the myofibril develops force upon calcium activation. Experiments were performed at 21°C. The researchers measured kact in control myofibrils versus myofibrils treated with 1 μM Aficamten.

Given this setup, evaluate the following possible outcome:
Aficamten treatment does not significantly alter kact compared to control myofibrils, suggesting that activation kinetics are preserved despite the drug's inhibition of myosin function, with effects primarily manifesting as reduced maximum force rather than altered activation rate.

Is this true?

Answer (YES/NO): YES